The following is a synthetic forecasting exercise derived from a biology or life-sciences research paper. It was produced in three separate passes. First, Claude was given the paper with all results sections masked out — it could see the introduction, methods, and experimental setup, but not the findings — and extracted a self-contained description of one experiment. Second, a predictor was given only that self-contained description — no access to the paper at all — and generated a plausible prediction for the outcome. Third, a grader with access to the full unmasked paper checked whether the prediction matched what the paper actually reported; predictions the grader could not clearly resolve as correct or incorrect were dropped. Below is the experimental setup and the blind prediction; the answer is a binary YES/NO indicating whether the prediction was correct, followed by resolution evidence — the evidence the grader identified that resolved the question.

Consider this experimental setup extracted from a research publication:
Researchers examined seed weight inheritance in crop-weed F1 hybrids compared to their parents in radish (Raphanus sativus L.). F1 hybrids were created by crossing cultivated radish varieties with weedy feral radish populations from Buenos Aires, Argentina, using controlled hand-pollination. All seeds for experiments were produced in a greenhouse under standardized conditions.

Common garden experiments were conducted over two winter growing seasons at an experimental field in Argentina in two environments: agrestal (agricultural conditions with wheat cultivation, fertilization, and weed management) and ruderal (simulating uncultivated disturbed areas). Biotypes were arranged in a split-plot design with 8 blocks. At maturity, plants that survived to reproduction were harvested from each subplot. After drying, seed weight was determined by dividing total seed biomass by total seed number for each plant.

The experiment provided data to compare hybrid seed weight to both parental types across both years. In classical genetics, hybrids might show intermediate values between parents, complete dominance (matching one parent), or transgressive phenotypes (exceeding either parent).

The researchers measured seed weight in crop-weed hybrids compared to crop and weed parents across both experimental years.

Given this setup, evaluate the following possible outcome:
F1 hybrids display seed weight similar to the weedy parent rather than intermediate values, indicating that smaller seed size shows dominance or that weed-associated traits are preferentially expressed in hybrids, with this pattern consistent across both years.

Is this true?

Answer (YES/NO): NO